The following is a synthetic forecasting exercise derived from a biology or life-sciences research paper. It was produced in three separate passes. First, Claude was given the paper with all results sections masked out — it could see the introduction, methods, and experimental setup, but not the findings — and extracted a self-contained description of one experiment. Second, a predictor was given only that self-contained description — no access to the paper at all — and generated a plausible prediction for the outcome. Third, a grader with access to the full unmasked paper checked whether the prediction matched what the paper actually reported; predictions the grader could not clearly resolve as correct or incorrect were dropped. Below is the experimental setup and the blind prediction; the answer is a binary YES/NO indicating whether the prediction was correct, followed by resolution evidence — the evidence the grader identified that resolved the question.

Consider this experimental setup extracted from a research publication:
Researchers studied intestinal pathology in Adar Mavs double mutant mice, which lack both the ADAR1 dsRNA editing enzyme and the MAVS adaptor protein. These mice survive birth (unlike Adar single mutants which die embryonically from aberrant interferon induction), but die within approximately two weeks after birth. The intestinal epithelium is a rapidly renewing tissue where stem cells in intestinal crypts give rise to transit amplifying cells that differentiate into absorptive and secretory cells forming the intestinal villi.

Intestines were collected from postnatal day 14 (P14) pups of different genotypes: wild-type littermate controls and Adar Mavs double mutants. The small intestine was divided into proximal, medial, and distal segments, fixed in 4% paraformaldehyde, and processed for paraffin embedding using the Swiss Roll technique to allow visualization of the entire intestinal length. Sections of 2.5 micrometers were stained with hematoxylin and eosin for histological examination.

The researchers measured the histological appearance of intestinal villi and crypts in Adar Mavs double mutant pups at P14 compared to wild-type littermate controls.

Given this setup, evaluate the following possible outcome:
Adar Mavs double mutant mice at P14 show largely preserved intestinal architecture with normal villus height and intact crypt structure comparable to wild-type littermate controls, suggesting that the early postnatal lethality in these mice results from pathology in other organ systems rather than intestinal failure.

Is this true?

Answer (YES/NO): NO